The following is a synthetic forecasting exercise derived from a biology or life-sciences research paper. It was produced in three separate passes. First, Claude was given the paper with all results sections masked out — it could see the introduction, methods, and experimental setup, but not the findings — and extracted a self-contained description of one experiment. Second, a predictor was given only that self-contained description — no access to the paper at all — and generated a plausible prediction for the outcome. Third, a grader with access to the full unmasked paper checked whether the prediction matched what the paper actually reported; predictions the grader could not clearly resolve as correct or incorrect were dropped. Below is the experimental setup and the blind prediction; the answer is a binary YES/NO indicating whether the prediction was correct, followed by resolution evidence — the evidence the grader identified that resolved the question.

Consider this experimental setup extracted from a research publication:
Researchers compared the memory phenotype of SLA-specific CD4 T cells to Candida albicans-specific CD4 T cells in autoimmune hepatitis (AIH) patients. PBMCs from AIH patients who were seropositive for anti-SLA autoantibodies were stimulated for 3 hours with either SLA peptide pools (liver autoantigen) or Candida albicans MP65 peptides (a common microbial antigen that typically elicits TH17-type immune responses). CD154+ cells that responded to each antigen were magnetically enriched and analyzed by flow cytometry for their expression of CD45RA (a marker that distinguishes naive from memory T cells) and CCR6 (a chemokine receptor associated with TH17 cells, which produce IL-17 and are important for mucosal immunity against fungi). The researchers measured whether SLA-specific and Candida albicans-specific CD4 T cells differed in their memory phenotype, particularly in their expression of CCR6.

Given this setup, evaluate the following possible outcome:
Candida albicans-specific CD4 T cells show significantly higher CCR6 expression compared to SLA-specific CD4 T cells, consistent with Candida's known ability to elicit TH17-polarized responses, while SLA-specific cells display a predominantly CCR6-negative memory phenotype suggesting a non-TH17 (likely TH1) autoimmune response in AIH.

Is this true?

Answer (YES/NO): YES